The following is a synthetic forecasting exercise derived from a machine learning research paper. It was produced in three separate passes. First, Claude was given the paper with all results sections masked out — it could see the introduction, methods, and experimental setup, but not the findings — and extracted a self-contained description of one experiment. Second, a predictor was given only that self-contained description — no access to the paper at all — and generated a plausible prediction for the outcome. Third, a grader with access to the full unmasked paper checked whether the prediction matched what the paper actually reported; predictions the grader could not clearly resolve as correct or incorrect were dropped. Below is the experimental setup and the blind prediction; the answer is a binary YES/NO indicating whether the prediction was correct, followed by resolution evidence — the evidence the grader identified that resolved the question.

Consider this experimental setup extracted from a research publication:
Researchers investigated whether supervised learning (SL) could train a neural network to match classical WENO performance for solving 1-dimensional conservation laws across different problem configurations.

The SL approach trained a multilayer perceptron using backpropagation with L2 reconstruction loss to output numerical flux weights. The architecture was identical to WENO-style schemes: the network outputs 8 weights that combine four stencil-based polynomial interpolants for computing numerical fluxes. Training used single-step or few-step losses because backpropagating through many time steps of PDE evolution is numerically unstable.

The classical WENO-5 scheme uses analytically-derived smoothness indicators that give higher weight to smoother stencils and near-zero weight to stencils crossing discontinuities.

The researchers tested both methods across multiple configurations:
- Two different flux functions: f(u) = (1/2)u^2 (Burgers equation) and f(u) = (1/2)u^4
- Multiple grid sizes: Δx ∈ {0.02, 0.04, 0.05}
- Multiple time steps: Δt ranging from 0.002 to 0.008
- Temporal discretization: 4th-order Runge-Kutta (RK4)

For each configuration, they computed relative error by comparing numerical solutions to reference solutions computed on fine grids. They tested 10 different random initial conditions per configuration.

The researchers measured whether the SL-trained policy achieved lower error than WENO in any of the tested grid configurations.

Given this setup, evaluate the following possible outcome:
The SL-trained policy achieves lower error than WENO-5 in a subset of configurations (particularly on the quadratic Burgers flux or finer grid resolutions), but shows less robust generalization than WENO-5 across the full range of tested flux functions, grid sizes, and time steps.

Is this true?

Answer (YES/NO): NO